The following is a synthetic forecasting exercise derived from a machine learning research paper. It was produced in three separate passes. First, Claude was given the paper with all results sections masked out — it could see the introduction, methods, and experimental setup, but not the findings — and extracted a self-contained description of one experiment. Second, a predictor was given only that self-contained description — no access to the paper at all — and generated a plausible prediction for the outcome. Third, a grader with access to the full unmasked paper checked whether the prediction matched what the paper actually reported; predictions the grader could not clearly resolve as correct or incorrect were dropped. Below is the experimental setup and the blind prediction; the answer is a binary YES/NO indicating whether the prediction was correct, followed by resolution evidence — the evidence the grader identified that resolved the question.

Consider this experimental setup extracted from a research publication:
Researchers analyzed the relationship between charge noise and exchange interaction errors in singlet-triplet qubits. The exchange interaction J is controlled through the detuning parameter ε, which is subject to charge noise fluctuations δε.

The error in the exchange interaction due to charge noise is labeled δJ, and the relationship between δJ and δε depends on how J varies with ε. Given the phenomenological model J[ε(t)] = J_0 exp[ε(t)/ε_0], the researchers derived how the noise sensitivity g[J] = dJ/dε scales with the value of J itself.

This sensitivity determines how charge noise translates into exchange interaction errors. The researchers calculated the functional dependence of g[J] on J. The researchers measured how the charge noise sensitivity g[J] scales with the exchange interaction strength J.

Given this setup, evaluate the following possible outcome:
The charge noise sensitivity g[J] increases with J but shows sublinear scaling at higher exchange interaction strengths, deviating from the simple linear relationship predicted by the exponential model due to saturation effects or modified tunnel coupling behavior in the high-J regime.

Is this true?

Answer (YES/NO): NO